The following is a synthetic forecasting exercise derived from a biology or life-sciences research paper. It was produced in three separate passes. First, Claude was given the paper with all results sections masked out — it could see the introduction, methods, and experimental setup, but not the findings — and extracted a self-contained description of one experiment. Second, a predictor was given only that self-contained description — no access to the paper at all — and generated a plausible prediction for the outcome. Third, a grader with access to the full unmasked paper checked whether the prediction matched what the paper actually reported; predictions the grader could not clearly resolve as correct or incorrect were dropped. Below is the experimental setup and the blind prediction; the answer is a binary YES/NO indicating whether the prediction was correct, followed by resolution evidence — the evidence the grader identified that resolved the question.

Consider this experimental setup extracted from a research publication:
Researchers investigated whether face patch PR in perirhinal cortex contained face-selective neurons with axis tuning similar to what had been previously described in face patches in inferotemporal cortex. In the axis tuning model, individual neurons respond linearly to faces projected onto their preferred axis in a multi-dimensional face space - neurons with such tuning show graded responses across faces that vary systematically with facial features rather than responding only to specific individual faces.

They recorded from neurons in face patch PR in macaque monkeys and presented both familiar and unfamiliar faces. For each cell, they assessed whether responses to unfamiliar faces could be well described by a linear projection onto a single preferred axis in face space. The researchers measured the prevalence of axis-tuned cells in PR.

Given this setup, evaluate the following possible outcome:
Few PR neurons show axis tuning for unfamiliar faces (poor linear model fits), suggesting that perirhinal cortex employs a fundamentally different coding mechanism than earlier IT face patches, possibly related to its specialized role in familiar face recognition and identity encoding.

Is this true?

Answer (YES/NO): NO